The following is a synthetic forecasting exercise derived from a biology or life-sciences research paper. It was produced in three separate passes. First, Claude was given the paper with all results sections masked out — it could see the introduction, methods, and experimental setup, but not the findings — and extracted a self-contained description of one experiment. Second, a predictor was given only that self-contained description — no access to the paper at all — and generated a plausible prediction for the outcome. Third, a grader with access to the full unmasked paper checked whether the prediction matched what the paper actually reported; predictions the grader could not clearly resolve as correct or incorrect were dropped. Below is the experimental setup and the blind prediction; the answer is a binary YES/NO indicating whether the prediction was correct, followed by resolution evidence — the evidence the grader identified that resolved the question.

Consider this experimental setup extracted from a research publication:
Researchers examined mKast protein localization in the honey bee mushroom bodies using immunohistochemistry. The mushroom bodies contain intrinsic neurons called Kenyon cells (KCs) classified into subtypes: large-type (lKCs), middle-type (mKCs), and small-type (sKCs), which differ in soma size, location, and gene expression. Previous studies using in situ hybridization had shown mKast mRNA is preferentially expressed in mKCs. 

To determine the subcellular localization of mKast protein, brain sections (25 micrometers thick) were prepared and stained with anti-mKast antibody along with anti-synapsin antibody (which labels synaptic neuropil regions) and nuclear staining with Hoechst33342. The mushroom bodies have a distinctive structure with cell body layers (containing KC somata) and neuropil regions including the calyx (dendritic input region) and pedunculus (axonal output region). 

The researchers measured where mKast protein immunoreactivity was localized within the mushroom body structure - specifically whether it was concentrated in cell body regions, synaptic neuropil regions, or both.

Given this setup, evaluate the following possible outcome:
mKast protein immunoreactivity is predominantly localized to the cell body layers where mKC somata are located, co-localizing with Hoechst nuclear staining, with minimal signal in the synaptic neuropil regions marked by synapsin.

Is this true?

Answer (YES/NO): NO